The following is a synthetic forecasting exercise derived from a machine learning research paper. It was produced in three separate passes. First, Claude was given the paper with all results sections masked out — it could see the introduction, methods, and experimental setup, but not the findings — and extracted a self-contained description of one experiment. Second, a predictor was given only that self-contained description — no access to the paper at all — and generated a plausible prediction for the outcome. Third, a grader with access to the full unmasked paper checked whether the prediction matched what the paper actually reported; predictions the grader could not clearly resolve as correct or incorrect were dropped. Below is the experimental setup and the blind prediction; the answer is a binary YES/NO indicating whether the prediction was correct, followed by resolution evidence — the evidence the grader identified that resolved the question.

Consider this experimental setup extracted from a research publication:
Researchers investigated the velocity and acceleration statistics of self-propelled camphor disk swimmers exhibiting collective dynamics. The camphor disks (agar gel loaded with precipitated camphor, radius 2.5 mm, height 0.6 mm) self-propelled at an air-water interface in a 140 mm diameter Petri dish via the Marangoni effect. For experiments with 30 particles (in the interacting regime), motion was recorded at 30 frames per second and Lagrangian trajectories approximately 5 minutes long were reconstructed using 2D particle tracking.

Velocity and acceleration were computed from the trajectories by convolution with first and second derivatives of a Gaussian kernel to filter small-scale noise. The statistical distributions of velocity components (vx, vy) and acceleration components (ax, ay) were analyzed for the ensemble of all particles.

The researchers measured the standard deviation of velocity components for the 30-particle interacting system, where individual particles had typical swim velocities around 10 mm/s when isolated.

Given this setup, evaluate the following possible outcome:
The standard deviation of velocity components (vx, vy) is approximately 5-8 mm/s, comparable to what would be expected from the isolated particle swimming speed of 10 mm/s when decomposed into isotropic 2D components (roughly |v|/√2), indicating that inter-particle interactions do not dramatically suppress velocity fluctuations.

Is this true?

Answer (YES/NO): NO